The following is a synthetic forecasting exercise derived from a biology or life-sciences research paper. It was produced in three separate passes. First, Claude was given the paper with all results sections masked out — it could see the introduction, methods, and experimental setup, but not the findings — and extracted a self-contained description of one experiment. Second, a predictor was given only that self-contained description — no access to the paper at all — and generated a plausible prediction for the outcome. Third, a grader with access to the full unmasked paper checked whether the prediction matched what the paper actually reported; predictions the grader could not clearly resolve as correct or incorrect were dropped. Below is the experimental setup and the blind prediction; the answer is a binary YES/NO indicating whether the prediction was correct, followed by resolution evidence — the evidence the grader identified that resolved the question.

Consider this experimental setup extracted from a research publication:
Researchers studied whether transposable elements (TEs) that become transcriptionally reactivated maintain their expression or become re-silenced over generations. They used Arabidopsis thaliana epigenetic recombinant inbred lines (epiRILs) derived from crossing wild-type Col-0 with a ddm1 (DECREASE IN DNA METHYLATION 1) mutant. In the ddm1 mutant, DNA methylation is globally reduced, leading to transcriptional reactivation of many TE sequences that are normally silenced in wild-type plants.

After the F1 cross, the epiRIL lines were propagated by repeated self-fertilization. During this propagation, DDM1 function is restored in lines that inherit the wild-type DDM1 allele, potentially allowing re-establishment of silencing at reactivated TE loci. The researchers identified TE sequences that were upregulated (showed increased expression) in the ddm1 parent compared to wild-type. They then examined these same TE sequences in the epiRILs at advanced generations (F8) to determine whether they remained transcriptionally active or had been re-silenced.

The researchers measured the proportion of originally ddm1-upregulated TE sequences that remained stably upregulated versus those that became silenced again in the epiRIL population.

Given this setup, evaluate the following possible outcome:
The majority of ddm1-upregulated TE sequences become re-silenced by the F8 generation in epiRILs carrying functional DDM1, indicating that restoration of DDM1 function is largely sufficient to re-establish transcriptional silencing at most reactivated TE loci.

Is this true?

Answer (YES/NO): NO